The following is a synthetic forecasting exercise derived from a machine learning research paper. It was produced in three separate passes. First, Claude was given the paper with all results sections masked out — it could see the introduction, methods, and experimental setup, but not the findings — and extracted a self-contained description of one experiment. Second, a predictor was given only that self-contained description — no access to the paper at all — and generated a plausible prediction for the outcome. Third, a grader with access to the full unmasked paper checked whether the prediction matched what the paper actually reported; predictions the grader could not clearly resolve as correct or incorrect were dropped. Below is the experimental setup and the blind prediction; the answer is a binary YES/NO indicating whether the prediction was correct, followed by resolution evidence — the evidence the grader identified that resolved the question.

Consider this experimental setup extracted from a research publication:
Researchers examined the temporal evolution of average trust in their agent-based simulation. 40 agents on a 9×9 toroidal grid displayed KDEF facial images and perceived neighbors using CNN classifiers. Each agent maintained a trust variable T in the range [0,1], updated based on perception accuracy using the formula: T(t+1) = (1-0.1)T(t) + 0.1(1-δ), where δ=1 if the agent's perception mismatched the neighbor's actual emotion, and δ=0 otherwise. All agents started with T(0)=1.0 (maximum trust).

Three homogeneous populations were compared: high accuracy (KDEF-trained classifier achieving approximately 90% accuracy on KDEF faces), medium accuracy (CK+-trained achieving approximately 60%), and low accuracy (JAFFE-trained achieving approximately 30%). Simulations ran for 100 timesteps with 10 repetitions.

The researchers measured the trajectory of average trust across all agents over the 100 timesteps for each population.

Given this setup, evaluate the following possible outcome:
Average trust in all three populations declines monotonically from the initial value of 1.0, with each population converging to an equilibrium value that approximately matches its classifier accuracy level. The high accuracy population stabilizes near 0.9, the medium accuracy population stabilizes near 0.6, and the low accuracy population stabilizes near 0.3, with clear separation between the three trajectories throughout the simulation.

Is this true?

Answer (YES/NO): NO